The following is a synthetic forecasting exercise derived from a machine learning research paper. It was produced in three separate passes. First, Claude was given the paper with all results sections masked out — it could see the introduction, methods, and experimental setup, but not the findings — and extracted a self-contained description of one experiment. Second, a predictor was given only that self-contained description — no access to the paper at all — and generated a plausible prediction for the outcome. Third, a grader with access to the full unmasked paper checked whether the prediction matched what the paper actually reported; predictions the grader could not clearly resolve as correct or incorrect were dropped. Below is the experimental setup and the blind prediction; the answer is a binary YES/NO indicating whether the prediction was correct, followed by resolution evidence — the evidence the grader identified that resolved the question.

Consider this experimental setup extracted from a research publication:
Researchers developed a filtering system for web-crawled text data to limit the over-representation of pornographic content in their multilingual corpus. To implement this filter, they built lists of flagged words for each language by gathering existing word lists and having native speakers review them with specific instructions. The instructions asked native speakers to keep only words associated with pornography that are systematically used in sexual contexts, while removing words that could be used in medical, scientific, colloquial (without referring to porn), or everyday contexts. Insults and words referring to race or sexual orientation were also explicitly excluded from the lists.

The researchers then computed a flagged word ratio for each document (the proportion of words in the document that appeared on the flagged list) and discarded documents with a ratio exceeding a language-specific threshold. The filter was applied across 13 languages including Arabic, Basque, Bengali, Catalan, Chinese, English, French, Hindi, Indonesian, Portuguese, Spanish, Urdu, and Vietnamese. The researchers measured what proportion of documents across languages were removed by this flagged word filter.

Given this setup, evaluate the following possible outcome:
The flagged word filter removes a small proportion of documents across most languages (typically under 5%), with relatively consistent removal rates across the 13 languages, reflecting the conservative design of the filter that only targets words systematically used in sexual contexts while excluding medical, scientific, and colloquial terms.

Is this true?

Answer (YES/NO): YES